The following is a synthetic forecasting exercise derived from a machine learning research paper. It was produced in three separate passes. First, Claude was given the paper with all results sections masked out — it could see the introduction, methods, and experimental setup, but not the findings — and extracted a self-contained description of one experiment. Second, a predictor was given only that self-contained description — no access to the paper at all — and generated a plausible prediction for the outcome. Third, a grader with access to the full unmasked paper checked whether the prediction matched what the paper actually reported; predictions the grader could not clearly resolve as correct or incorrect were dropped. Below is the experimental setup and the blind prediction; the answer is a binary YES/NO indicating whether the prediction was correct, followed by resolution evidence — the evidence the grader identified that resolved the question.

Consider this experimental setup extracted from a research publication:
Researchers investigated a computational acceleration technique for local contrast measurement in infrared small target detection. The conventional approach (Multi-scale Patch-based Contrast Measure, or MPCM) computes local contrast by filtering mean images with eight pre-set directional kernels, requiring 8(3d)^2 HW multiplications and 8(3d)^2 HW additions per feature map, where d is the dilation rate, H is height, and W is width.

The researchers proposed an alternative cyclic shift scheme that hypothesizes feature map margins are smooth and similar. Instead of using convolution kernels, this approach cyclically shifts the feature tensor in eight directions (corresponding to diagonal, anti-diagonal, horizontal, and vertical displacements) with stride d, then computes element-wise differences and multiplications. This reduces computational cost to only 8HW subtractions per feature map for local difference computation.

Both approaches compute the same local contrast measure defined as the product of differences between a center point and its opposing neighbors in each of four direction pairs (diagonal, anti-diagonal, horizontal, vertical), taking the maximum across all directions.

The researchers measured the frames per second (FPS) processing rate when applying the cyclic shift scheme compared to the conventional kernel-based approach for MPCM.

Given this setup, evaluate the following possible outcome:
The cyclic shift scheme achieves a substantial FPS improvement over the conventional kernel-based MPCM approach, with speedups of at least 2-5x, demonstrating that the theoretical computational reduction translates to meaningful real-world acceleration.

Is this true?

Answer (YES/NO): NO